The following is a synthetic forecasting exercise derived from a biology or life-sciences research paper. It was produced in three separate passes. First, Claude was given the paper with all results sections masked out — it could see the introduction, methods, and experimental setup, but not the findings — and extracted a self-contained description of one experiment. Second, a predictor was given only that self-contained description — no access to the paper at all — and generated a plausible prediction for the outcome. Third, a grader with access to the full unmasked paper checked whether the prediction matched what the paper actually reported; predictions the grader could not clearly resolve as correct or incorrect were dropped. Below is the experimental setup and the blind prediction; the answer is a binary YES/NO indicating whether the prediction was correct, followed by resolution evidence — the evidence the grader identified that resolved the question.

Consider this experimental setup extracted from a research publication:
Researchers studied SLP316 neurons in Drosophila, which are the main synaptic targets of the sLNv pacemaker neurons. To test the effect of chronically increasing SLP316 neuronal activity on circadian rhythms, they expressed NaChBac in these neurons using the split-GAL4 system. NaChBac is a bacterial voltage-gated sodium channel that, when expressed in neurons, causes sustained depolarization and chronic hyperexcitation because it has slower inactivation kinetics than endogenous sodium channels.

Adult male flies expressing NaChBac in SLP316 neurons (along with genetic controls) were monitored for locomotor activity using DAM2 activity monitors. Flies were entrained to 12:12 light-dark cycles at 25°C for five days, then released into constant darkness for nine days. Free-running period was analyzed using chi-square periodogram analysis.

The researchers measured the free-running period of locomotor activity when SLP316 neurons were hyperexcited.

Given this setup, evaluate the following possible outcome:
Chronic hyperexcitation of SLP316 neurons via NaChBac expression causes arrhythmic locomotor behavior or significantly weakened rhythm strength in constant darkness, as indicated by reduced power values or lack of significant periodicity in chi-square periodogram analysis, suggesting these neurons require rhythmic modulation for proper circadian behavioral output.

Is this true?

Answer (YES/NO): NO